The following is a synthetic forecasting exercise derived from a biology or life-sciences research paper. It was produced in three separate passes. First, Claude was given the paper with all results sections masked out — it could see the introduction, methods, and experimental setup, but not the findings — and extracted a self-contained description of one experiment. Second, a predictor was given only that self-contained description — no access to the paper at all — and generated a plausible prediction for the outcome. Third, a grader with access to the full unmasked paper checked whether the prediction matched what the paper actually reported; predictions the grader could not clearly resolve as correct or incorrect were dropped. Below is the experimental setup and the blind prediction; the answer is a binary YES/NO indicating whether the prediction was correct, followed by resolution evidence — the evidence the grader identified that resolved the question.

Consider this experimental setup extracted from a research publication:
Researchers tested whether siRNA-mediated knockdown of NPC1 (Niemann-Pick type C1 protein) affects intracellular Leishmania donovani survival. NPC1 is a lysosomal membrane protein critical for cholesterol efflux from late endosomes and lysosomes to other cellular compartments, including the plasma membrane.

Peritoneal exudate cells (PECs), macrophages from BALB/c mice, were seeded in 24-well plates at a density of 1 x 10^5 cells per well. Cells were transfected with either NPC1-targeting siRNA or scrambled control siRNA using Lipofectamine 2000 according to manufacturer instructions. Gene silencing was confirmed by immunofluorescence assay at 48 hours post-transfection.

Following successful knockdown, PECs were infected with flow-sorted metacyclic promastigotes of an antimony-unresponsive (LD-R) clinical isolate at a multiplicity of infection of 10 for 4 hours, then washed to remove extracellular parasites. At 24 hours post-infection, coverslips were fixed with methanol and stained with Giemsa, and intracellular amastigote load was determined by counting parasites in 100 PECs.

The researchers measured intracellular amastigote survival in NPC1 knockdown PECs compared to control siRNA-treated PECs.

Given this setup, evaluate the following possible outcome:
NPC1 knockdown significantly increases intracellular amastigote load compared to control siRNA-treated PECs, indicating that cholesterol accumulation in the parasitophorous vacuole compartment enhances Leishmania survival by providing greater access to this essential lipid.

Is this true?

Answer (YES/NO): YES